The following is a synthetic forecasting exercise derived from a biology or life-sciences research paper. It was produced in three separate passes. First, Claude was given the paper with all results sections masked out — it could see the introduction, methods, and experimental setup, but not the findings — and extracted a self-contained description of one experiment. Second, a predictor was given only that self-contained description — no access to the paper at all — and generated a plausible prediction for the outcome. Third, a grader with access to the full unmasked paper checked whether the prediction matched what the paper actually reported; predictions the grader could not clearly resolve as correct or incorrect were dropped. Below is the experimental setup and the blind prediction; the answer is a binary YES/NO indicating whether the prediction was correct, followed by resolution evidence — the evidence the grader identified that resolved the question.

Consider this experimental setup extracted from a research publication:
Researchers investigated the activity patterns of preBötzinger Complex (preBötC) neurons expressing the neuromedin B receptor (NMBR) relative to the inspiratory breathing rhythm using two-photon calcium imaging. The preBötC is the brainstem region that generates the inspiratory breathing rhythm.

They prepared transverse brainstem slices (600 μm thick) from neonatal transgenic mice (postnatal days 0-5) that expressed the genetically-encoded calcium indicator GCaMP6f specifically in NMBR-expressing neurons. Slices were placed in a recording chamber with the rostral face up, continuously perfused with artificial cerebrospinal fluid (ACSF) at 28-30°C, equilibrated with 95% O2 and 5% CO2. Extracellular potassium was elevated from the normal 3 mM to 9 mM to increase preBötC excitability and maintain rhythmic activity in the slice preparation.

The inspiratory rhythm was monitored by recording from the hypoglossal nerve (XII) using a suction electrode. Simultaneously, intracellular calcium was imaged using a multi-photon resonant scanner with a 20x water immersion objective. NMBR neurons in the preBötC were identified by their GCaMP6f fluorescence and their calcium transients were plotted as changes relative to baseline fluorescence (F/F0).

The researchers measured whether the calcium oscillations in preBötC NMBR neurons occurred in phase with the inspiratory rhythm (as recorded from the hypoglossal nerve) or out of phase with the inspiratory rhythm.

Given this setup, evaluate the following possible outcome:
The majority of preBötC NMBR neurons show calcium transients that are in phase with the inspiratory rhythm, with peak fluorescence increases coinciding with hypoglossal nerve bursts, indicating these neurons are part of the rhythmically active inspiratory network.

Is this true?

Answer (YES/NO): YES